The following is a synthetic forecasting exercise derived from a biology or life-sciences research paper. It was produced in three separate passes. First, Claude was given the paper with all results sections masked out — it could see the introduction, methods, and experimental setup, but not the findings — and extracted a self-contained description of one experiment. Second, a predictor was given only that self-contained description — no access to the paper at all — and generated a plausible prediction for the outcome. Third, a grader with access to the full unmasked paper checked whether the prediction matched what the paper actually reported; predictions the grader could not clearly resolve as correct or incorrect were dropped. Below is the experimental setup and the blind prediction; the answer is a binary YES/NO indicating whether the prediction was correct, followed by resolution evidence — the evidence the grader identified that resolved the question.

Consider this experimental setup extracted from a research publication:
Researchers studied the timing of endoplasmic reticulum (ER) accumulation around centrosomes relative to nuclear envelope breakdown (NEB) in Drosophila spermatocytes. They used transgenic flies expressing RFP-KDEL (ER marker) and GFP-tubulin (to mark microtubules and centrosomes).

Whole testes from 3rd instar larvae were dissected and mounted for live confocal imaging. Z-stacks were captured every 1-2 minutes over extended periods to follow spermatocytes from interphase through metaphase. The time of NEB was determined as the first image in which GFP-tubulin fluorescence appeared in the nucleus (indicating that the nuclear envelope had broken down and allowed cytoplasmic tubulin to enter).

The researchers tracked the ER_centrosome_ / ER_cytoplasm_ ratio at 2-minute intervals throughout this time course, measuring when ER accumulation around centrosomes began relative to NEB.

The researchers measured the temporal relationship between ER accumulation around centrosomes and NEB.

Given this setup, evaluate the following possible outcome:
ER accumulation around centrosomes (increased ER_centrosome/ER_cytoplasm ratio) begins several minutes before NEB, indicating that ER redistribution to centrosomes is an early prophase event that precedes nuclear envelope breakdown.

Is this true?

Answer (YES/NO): YES